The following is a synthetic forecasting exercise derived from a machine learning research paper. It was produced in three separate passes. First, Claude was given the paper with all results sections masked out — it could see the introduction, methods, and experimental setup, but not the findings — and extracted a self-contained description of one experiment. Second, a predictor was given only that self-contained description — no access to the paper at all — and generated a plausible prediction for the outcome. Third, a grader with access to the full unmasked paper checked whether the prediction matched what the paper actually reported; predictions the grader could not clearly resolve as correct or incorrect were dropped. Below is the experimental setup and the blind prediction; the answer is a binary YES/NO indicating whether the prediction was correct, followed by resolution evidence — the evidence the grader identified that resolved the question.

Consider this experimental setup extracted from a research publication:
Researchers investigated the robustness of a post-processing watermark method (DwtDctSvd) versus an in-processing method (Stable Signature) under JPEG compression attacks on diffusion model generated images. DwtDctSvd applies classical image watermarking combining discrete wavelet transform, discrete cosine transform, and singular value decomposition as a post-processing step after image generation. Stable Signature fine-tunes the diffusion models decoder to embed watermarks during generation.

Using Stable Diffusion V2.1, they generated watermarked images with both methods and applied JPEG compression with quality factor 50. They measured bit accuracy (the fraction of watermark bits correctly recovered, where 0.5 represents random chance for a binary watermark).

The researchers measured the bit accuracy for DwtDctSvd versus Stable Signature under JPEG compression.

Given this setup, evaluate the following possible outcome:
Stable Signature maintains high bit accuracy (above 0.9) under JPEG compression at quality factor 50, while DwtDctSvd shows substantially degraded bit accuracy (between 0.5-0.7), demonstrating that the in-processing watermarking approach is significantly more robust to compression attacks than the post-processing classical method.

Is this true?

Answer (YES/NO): NO